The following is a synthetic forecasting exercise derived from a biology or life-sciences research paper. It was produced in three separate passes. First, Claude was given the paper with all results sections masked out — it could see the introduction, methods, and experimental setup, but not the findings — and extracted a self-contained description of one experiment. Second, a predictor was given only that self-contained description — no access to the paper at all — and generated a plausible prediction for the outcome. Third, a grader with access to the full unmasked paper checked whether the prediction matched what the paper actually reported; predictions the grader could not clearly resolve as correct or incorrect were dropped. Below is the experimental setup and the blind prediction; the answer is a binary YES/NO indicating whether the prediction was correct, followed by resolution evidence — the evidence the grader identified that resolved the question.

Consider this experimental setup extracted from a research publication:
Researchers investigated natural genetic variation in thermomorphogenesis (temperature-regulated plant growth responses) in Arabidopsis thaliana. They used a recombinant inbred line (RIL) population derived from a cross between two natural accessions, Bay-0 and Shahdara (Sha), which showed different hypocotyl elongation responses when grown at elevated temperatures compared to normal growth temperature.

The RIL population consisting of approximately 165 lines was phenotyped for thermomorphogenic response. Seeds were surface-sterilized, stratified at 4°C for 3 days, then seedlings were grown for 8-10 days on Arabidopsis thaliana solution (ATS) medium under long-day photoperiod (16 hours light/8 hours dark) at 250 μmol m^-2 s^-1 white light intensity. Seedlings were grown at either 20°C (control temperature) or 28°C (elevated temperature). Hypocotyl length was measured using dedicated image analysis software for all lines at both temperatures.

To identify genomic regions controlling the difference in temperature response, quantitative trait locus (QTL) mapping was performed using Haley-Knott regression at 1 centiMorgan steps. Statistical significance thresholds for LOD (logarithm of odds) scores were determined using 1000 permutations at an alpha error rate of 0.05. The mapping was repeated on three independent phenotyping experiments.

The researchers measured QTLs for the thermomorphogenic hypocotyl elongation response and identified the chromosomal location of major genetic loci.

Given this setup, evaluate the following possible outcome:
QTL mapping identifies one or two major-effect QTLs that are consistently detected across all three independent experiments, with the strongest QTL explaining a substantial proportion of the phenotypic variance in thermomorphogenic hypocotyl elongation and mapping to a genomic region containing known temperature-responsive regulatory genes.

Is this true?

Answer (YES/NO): YES